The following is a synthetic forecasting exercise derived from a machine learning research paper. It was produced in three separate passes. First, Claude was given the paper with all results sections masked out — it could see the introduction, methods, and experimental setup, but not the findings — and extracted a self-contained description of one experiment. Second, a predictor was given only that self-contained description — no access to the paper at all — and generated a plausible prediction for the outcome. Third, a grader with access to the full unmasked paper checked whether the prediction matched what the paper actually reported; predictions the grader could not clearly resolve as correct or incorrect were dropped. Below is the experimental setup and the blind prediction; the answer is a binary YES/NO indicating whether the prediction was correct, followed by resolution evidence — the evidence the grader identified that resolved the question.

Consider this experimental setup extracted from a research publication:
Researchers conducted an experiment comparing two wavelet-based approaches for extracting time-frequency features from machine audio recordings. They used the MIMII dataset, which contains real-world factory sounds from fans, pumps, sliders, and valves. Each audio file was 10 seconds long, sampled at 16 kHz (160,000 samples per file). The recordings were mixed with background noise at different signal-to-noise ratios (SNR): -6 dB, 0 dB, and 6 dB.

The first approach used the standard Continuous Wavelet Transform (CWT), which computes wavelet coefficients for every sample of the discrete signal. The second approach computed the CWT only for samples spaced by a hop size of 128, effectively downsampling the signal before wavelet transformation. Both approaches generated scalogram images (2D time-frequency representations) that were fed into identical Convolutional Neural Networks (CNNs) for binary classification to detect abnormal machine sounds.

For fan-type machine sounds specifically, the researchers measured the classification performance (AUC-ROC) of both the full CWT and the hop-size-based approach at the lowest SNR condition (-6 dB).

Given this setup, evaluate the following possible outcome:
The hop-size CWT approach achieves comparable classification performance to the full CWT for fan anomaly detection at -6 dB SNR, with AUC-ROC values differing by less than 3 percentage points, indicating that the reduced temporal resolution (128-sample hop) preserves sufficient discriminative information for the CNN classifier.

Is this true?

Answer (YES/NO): YES